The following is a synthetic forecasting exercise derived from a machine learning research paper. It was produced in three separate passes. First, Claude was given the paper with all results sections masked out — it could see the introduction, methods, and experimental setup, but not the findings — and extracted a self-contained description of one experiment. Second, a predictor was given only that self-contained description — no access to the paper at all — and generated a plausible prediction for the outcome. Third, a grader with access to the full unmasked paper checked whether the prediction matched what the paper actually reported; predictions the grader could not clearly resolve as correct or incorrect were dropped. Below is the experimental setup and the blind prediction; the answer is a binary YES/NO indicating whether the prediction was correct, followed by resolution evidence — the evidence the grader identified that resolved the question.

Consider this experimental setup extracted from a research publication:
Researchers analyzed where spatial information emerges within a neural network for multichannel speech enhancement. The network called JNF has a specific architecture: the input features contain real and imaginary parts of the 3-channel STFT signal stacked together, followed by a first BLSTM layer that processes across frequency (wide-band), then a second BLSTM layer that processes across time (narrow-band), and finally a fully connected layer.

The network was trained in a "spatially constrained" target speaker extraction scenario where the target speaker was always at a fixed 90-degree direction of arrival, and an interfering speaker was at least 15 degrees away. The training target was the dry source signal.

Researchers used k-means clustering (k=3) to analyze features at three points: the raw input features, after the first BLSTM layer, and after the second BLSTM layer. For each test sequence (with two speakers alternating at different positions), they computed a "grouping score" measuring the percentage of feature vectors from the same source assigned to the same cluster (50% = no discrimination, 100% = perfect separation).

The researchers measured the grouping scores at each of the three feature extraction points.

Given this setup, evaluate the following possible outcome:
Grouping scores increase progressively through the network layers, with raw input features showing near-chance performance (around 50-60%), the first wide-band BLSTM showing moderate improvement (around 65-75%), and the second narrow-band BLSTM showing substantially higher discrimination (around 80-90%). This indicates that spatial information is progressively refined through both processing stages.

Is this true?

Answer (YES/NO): NO